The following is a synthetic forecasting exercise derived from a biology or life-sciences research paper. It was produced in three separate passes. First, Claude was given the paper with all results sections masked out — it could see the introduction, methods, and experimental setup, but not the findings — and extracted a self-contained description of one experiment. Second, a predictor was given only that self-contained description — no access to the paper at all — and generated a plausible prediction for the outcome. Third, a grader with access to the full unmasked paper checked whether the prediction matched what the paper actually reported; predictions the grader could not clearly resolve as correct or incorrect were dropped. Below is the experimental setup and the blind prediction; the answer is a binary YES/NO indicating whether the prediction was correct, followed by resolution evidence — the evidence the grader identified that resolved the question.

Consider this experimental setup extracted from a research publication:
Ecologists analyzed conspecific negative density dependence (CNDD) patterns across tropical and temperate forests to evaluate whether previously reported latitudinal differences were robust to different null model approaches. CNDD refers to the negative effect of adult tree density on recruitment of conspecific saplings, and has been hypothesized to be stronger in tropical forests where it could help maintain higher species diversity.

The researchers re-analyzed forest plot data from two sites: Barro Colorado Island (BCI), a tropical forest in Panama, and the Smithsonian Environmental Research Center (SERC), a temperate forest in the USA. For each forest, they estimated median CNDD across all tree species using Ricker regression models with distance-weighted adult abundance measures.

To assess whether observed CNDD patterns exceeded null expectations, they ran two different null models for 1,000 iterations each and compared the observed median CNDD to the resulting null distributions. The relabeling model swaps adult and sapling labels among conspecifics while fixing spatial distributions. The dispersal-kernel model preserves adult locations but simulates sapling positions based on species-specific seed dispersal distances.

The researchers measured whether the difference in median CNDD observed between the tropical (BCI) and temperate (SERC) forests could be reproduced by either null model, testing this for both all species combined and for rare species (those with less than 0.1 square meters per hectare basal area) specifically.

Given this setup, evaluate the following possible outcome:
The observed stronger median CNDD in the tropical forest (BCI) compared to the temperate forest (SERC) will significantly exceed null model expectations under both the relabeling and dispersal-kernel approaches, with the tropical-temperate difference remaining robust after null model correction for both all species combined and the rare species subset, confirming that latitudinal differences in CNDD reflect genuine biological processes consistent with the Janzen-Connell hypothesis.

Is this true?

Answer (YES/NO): YES